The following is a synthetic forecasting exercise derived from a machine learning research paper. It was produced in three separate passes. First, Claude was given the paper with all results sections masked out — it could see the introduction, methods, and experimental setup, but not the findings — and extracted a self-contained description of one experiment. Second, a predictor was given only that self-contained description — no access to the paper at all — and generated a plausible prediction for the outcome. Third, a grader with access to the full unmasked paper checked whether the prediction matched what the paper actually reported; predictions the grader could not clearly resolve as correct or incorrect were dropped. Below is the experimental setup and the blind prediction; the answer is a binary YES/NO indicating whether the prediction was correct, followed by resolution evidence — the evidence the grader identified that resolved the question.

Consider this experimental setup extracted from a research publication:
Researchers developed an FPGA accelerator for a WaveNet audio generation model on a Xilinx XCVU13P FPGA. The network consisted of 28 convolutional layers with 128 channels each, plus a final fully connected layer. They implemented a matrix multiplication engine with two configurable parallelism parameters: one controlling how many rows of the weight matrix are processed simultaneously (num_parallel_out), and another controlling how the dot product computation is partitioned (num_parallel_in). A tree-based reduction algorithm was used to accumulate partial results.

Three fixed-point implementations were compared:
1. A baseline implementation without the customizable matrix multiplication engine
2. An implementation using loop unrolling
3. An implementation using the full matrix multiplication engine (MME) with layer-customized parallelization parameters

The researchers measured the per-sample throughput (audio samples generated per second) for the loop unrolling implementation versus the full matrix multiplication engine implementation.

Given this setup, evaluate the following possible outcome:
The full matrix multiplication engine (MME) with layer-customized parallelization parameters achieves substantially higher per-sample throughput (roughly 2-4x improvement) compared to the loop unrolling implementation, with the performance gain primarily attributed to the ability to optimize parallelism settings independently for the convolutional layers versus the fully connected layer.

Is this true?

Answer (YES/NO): NO